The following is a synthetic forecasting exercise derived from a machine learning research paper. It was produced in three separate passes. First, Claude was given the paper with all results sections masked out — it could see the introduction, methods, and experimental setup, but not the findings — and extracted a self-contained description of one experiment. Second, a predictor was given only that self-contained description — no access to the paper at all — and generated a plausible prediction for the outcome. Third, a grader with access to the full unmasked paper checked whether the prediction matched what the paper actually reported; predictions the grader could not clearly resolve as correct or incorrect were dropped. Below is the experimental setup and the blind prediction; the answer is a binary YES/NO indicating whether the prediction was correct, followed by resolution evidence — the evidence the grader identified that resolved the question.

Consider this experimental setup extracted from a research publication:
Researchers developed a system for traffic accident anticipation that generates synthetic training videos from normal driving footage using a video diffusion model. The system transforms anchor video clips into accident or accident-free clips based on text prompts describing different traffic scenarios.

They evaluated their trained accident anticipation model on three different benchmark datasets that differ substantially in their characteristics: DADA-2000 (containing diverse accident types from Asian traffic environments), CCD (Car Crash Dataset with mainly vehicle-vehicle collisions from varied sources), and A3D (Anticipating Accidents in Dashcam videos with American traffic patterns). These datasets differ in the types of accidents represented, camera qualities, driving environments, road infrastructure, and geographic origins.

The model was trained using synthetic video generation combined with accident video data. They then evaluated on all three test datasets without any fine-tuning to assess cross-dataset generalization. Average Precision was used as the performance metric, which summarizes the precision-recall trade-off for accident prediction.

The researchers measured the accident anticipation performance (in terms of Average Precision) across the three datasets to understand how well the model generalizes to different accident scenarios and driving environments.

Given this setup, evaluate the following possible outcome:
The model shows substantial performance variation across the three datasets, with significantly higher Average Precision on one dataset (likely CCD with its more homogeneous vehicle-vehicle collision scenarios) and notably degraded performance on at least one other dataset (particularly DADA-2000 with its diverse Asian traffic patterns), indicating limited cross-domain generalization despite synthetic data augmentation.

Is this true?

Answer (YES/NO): NO